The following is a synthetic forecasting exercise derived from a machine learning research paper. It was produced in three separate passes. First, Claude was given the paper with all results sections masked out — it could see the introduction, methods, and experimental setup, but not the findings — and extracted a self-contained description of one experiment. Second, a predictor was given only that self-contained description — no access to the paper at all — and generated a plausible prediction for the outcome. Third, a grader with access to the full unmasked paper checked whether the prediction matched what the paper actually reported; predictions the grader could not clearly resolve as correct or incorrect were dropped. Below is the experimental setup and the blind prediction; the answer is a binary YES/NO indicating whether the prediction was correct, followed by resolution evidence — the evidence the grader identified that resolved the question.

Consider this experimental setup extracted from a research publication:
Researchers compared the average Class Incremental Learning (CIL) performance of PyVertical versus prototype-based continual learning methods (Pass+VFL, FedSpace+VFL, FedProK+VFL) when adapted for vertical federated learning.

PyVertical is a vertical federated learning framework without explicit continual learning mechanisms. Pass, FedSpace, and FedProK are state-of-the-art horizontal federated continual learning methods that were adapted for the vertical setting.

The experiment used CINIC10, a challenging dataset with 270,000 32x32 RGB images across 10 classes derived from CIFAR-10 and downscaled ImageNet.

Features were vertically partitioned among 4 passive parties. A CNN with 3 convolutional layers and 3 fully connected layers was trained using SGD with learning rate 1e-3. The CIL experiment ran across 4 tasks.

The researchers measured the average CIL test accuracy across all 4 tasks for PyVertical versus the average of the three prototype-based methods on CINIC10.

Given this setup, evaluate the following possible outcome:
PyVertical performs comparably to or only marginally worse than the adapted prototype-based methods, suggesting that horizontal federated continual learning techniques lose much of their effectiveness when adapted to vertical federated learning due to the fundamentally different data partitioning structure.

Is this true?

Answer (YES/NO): NO